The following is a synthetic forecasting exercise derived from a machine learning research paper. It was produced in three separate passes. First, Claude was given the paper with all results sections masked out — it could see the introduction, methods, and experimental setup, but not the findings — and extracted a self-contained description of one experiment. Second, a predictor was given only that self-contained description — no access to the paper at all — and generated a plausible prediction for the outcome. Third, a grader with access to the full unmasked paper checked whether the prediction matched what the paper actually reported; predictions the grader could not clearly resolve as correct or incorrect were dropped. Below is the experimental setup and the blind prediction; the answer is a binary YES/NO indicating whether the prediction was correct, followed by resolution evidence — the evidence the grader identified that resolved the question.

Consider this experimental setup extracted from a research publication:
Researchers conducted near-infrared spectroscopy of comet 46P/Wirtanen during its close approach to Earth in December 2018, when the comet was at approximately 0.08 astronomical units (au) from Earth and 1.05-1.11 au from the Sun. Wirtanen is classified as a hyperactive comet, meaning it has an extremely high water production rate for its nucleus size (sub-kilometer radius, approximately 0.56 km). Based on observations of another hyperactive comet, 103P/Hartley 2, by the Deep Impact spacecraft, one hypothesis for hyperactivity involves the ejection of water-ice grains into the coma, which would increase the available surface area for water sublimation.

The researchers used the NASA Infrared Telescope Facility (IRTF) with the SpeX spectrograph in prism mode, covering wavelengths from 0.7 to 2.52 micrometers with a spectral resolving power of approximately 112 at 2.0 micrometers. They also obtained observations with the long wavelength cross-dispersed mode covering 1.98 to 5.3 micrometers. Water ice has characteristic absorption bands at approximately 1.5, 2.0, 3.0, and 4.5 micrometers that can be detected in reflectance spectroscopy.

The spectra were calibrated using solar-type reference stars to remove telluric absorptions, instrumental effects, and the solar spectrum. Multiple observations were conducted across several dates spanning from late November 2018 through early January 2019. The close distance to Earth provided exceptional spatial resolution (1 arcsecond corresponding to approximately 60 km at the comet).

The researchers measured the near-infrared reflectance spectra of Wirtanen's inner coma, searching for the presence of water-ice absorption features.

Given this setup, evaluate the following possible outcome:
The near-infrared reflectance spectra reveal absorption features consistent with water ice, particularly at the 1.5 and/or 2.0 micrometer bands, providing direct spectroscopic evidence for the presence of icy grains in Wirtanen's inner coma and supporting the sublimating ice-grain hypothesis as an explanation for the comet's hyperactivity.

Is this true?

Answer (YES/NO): NO